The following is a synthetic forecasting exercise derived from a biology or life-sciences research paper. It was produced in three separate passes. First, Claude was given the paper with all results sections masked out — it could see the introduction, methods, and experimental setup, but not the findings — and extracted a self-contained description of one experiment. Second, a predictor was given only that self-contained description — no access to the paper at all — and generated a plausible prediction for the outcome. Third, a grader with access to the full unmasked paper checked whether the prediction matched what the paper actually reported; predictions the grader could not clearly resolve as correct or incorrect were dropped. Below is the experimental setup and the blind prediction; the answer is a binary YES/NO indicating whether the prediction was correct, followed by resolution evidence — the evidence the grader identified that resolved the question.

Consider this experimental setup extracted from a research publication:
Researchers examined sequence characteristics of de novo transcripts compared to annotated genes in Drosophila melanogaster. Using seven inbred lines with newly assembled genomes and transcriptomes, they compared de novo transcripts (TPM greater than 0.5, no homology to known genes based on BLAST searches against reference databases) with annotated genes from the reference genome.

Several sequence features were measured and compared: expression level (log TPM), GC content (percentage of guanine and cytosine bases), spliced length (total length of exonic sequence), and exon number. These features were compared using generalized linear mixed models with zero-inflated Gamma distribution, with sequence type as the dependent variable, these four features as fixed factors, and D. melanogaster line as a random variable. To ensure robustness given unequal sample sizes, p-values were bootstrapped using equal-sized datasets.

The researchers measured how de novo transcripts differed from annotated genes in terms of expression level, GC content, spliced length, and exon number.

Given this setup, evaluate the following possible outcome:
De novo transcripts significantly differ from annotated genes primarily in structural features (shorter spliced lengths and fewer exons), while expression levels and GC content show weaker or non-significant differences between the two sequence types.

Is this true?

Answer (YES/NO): NO